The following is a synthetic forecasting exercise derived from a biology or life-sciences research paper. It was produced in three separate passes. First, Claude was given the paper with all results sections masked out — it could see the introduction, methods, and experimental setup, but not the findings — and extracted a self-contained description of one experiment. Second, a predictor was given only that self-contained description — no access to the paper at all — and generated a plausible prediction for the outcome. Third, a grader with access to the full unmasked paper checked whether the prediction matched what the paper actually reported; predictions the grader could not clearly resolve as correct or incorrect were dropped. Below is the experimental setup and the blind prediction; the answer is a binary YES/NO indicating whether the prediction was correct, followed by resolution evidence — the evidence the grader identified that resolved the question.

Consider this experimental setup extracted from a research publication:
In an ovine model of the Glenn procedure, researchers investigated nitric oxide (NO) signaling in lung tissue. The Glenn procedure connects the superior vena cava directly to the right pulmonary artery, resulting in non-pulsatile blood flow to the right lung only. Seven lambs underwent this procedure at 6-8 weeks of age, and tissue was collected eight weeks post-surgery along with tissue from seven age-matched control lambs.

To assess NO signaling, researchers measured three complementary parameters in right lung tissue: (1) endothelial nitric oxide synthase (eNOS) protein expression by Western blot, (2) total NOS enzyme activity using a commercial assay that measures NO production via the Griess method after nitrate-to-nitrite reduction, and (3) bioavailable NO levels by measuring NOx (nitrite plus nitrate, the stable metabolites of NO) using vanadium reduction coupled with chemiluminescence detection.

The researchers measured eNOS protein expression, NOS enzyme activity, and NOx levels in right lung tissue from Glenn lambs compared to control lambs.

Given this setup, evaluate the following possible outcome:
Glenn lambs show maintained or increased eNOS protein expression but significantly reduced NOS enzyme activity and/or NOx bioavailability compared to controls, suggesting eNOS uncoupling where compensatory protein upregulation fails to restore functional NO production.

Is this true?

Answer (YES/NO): NO